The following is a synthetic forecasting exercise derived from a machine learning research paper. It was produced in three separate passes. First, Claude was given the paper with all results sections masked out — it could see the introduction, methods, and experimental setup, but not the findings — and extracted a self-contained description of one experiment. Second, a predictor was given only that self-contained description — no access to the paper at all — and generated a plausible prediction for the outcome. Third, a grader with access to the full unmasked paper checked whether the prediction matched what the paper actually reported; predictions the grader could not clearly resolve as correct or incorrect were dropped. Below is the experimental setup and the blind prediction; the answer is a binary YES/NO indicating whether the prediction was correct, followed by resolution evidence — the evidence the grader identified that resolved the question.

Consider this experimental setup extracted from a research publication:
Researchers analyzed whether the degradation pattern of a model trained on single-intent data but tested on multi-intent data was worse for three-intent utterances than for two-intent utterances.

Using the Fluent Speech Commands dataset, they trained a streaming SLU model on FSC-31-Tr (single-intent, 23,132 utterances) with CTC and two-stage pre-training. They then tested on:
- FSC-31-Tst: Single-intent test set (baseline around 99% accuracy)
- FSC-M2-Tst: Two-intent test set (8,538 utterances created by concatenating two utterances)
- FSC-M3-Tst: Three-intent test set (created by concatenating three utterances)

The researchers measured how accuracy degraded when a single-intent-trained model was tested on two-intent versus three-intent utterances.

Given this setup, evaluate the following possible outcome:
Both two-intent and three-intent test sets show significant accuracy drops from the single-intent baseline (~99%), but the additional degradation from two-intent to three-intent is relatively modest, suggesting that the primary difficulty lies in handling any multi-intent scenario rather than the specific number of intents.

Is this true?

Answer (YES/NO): NO